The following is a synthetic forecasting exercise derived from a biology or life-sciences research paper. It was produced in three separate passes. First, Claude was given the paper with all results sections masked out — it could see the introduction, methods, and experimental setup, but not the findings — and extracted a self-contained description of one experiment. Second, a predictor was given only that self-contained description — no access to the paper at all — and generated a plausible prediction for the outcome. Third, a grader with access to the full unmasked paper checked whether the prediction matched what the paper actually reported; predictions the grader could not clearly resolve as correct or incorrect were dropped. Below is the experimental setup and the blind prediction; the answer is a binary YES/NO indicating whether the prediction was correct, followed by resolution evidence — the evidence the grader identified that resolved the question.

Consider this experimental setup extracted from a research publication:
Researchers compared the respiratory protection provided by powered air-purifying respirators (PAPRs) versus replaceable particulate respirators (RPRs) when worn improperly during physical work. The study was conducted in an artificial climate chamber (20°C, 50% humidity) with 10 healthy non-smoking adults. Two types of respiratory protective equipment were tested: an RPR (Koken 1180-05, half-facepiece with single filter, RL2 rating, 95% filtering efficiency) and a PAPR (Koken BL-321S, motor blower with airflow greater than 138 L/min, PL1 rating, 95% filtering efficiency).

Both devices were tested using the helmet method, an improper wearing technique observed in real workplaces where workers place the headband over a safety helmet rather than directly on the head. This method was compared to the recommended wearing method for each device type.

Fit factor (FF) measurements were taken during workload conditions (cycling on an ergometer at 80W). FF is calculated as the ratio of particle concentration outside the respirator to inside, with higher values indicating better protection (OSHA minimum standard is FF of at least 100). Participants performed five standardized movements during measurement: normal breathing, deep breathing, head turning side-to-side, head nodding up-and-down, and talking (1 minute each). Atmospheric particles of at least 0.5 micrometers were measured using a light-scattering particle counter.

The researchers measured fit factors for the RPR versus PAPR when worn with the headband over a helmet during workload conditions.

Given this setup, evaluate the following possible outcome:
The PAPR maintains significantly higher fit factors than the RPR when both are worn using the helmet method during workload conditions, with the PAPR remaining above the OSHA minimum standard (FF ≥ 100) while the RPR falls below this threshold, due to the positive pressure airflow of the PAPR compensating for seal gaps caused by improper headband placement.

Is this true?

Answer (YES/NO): YES